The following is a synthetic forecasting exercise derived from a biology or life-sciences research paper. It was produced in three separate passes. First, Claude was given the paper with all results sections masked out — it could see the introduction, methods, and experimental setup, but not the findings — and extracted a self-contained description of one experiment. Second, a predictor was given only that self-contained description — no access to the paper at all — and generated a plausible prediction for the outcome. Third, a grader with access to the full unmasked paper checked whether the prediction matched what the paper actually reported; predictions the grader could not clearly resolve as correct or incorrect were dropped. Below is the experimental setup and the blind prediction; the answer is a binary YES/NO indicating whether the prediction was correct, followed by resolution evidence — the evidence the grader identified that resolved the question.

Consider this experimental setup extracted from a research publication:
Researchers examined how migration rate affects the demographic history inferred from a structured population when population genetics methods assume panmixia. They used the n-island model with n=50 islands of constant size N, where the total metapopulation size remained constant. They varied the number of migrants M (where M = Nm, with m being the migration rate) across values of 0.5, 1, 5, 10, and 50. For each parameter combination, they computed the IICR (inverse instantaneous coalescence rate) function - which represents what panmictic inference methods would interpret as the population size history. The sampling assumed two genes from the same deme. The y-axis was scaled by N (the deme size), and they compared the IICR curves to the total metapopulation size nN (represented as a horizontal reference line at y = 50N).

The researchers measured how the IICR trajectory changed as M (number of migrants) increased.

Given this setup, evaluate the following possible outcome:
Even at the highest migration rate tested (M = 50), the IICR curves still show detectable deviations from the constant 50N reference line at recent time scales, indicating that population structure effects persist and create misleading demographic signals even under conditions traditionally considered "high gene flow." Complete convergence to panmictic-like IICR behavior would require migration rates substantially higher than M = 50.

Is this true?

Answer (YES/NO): YES